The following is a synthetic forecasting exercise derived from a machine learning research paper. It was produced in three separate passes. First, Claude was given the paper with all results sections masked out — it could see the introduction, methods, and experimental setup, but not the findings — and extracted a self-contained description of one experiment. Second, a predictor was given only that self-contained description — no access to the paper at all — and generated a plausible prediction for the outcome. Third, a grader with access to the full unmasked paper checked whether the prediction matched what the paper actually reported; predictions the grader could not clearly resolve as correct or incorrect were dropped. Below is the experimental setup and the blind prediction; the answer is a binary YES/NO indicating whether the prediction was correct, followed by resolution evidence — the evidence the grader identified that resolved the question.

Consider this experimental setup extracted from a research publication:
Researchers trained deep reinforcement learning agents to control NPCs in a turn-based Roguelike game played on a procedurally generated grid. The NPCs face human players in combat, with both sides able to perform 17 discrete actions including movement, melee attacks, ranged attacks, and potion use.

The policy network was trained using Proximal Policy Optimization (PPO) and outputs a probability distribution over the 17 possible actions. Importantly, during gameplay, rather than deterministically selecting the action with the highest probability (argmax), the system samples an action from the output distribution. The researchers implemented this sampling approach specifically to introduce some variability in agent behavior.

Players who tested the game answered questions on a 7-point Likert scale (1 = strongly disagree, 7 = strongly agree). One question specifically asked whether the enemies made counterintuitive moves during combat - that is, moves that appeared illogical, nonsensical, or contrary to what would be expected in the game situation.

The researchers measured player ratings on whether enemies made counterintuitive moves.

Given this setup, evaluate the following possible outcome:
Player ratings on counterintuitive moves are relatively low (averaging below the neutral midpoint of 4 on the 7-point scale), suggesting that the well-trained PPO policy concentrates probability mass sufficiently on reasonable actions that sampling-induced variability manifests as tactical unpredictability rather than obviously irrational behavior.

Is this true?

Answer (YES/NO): YES